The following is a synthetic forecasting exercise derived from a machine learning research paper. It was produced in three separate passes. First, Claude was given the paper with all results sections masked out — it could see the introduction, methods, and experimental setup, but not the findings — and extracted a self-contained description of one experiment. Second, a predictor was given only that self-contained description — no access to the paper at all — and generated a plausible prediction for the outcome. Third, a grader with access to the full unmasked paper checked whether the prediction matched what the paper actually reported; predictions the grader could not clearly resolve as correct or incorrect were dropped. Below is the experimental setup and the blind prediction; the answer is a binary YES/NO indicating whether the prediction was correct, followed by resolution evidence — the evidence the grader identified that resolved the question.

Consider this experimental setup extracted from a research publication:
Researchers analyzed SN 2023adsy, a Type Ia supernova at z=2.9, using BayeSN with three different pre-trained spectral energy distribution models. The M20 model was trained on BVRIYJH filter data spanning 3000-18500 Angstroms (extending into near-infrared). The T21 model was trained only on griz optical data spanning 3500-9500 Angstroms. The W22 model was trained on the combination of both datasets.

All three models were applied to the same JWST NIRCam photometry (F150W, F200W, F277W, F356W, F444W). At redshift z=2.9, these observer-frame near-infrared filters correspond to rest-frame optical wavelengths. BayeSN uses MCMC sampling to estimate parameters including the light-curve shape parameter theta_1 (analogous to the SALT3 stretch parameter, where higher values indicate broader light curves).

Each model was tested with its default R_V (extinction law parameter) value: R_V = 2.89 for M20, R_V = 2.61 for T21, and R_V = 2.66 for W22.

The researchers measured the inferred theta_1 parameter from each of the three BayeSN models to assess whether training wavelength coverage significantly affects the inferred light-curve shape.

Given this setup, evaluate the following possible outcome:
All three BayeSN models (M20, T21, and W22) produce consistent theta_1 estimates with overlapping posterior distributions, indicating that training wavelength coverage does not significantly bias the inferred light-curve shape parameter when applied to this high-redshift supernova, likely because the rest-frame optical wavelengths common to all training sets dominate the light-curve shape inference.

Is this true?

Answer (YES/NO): NO